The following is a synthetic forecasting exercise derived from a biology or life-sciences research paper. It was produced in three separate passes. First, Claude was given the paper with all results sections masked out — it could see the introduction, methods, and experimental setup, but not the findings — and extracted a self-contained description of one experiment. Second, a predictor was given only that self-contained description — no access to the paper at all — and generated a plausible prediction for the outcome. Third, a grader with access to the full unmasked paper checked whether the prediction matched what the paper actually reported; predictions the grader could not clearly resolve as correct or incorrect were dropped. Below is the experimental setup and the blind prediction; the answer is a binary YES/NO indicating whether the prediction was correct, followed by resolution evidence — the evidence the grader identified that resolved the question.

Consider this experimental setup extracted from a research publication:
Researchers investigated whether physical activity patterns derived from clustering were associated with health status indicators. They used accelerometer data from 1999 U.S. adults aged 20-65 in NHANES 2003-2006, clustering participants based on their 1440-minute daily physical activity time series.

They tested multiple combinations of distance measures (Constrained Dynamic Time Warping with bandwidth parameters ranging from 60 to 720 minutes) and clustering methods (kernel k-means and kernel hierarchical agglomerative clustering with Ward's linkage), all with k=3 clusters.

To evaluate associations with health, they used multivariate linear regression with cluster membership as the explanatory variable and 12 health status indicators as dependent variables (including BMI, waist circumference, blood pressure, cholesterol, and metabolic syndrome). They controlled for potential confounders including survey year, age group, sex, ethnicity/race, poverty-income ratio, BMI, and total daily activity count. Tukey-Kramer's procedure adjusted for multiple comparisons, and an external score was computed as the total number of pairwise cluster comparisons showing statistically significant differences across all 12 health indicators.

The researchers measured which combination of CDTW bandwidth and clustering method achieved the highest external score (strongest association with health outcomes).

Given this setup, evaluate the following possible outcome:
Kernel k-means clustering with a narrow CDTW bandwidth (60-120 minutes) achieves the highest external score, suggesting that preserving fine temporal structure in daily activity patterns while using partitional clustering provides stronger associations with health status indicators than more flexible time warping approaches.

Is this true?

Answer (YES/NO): NO